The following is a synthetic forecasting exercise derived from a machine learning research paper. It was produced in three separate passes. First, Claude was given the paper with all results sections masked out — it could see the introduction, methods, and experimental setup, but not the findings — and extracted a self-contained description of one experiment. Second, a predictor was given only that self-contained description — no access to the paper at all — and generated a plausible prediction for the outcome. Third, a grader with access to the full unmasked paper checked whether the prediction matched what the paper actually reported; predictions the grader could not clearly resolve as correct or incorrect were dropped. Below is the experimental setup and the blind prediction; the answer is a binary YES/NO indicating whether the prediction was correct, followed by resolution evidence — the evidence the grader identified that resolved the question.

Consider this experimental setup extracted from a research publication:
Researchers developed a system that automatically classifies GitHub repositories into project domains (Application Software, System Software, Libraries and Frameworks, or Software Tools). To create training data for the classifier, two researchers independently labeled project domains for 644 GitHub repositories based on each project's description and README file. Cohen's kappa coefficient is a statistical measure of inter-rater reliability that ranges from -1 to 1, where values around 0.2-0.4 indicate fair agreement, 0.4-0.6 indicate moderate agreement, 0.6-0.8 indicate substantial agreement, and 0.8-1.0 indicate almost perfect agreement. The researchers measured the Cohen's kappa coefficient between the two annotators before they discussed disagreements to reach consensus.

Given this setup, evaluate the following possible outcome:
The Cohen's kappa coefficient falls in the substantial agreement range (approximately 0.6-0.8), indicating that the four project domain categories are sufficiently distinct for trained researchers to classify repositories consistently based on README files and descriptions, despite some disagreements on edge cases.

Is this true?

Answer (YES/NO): NO